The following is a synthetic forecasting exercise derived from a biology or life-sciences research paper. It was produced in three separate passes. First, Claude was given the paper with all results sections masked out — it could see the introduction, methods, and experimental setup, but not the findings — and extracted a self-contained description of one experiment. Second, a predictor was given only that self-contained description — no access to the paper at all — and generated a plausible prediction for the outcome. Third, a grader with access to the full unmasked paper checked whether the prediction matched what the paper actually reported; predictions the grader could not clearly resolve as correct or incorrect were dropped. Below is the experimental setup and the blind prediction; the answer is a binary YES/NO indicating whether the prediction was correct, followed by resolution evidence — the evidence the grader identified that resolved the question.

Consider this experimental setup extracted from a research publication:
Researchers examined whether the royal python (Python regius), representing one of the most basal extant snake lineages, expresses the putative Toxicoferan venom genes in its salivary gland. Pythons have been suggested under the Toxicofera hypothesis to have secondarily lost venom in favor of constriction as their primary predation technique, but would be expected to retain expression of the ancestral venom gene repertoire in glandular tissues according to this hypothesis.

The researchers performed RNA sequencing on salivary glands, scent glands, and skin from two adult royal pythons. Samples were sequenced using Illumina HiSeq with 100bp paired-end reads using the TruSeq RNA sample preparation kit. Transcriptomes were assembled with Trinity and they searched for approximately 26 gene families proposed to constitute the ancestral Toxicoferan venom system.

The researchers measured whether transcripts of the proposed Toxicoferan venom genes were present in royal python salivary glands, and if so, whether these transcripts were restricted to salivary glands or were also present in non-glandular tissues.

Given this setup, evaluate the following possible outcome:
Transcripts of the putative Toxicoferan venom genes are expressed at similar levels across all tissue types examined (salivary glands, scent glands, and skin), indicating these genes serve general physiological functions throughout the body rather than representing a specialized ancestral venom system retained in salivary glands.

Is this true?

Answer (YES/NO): YES